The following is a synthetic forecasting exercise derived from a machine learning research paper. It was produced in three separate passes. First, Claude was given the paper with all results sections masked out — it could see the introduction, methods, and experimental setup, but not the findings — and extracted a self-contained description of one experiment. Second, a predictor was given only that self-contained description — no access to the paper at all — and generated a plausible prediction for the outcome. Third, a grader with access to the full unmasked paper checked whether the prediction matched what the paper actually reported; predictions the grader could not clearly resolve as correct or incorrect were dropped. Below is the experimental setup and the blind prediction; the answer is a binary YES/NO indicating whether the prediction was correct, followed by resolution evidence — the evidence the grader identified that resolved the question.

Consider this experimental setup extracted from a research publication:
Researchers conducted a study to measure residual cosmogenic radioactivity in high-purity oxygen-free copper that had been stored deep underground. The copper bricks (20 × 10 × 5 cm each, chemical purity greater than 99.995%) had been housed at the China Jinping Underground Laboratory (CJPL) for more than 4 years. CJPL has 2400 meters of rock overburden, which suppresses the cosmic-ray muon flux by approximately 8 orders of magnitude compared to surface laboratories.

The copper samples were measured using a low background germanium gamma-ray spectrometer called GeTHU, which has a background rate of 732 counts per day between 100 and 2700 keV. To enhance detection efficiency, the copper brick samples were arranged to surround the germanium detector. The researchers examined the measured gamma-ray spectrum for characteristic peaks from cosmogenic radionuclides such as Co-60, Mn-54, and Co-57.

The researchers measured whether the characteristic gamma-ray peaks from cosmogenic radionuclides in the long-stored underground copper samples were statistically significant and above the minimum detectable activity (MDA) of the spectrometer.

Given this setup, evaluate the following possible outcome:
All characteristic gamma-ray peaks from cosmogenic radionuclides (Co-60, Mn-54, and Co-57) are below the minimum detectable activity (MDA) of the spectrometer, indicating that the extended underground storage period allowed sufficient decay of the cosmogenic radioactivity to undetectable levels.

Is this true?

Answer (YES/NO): YES